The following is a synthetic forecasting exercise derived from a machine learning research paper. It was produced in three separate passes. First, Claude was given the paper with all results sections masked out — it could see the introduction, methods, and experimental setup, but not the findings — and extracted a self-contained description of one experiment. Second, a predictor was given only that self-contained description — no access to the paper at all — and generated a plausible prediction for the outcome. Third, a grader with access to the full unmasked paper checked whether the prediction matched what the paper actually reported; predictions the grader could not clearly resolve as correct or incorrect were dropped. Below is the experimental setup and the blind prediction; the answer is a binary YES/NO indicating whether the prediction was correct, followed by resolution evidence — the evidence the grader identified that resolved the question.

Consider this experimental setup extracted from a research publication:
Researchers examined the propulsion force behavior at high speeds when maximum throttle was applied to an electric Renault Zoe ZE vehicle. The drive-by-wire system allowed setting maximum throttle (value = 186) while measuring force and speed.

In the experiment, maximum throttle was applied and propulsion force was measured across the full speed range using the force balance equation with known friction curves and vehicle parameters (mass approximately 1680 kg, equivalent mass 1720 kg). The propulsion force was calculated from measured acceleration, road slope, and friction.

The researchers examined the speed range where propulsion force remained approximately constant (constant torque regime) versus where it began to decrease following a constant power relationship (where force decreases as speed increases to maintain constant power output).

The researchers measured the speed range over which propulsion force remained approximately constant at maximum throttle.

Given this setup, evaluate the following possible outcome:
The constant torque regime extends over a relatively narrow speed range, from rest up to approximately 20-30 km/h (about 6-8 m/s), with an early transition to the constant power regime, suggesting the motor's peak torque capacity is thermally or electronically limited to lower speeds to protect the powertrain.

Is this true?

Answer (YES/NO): NO